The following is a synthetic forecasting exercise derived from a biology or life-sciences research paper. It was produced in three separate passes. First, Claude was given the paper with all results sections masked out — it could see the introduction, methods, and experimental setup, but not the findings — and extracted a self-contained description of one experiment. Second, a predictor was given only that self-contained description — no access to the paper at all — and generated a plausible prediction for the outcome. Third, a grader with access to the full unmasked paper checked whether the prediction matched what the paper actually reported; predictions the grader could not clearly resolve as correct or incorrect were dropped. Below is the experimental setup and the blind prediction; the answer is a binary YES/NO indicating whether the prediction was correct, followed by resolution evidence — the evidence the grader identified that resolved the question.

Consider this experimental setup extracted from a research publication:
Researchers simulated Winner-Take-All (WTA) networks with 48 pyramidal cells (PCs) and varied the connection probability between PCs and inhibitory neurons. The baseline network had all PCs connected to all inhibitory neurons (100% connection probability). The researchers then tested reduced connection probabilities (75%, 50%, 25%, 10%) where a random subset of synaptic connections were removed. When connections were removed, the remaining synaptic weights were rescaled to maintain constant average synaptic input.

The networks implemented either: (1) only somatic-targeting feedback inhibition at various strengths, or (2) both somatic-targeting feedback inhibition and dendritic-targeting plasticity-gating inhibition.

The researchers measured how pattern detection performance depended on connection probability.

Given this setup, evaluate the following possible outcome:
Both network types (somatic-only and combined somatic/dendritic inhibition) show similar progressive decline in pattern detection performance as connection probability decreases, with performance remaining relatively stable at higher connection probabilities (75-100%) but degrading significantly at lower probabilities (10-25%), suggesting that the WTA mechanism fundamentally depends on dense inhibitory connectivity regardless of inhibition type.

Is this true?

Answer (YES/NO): YES